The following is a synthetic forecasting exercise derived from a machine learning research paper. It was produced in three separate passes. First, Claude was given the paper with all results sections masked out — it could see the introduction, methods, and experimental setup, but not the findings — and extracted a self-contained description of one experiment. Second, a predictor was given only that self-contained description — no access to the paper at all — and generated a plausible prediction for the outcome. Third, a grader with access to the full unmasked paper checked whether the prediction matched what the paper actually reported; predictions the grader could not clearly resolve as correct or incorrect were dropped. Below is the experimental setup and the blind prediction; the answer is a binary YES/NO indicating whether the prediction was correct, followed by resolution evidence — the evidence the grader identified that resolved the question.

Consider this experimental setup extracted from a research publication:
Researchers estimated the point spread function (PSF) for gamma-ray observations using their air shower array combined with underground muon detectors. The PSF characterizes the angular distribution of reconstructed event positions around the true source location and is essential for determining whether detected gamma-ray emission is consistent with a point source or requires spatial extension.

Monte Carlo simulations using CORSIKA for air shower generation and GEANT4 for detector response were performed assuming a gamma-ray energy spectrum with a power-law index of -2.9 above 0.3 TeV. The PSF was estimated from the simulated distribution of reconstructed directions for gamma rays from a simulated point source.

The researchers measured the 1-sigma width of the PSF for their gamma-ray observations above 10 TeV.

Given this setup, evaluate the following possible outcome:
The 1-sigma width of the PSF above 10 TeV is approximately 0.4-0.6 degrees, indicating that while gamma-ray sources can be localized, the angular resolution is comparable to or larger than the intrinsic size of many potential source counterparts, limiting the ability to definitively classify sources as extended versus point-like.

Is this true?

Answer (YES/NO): NO